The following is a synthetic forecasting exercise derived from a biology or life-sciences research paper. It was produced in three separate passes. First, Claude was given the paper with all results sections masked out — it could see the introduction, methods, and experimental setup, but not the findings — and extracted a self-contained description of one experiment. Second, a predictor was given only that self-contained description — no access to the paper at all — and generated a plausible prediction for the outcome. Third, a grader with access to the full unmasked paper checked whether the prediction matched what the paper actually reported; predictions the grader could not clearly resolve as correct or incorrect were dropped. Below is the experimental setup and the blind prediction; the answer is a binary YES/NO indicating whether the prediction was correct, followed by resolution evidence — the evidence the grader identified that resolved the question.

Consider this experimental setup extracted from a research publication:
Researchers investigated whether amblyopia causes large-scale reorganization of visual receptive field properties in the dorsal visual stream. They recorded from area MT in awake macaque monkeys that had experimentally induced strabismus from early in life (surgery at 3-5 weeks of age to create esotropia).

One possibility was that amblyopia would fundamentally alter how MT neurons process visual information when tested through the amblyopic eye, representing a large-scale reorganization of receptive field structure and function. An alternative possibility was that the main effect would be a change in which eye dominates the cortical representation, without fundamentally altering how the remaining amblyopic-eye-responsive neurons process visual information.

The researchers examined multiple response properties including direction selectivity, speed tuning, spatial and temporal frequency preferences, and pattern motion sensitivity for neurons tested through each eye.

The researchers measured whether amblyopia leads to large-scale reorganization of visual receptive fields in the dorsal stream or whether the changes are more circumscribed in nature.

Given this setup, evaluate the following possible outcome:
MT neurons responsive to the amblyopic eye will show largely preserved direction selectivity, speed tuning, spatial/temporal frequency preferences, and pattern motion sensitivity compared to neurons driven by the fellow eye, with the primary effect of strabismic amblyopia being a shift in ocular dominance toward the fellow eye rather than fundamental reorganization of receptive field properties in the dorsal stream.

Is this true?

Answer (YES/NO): YES